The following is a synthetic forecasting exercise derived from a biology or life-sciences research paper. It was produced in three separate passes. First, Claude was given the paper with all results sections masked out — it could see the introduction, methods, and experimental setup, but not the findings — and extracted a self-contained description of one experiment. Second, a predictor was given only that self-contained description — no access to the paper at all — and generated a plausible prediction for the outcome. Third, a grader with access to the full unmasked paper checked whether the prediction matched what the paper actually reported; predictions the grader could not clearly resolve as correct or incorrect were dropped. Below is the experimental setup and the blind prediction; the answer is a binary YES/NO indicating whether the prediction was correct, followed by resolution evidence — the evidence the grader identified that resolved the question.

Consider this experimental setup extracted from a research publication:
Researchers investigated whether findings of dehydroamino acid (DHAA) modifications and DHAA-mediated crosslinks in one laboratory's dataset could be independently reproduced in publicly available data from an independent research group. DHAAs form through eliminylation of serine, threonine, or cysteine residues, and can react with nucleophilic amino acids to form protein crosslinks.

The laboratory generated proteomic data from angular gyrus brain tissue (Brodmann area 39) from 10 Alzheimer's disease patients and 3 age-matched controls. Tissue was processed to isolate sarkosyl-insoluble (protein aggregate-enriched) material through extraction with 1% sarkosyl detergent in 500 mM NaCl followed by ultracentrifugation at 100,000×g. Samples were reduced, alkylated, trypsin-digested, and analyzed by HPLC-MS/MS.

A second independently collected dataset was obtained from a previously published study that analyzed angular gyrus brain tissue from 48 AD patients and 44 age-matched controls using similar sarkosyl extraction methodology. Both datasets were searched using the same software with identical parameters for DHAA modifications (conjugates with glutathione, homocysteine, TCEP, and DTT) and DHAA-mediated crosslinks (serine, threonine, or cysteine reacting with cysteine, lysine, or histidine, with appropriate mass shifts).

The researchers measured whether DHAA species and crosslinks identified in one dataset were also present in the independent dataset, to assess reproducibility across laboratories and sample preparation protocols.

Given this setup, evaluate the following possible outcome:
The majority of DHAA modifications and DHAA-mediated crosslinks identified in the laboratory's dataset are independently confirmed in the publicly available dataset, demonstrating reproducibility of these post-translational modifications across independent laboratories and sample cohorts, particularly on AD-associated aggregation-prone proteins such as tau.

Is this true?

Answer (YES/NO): YES